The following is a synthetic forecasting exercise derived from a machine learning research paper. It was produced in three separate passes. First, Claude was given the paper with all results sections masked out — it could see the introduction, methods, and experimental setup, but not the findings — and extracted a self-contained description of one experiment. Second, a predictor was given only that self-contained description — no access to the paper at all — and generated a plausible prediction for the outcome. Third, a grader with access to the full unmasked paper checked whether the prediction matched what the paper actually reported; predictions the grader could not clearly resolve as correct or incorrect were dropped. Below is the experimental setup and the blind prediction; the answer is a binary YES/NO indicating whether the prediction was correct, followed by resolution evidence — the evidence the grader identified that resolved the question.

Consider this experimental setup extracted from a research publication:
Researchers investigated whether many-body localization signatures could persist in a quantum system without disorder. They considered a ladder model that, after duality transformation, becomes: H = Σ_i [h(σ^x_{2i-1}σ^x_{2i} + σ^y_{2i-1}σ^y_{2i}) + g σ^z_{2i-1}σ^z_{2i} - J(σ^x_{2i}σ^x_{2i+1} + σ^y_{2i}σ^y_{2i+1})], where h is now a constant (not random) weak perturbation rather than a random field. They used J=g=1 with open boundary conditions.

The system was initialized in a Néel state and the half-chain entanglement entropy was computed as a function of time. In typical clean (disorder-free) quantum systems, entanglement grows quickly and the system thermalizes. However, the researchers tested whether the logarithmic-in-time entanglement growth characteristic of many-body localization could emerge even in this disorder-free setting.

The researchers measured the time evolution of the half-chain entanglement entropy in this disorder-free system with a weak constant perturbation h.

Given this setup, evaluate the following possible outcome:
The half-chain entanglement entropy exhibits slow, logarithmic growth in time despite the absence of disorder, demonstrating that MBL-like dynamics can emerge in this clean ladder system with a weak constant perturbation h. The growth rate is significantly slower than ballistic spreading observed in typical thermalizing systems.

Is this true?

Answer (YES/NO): YES